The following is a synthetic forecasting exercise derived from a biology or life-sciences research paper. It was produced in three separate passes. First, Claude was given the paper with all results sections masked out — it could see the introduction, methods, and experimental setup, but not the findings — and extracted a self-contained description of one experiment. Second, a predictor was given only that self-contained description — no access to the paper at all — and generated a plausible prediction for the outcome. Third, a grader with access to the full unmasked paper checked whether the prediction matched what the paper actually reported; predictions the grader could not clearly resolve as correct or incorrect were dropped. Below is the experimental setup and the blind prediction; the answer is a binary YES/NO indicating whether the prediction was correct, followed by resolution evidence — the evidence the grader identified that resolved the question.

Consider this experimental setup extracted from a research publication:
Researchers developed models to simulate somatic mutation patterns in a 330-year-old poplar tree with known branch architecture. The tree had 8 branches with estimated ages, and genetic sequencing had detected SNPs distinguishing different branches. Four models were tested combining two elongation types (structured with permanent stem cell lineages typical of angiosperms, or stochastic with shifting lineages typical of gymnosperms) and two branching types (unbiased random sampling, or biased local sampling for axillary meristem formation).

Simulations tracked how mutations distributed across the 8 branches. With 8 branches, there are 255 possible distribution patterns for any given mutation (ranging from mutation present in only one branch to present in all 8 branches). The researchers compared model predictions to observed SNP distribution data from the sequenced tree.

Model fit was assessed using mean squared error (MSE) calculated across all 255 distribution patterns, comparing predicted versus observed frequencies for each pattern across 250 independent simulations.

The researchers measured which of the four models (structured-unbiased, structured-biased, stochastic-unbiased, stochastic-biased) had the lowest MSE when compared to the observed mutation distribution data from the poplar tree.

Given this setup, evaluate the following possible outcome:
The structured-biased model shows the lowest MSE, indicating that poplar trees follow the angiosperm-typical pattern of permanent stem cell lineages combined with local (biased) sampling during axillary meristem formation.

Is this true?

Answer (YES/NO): YES